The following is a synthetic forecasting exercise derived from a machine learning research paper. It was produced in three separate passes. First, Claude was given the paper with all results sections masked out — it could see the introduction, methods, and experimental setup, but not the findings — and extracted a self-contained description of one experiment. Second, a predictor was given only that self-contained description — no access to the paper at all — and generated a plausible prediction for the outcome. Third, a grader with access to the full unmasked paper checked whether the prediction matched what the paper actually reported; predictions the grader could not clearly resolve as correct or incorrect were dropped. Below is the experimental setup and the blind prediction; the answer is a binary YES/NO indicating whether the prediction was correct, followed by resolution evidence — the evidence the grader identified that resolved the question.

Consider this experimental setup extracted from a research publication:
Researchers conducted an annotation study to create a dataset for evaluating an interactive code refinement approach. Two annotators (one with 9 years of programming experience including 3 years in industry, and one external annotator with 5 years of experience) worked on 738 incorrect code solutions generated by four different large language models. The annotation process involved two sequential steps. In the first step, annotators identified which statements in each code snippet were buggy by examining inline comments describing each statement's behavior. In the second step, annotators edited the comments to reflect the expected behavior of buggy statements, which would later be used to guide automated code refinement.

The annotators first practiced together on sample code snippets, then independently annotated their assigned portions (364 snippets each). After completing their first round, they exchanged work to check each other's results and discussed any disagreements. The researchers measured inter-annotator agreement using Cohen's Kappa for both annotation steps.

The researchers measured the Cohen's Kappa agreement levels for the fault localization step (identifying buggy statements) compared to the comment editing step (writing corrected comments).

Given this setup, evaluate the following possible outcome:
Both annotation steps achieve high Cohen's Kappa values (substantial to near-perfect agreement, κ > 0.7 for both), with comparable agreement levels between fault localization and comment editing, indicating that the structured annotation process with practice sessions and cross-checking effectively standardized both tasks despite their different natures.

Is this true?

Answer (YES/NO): NO